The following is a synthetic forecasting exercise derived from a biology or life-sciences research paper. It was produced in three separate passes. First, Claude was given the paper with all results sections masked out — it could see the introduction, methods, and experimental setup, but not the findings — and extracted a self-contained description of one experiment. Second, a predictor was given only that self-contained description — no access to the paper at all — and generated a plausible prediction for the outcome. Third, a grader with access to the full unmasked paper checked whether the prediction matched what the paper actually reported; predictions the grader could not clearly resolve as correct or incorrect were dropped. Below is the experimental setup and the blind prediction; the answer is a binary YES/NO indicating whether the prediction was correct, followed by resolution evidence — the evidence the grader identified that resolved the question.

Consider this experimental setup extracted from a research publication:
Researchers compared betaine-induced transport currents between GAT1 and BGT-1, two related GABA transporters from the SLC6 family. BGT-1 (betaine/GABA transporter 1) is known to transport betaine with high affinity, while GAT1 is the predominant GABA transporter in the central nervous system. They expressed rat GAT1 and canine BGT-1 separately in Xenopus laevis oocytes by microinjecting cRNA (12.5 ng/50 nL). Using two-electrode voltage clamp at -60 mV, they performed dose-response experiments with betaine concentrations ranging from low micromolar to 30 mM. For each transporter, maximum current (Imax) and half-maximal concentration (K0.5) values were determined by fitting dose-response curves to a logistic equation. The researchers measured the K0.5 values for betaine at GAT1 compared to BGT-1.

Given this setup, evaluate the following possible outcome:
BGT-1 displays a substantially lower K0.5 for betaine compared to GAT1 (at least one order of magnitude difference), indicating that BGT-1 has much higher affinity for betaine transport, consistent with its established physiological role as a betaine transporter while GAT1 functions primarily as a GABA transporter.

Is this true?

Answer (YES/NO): NO